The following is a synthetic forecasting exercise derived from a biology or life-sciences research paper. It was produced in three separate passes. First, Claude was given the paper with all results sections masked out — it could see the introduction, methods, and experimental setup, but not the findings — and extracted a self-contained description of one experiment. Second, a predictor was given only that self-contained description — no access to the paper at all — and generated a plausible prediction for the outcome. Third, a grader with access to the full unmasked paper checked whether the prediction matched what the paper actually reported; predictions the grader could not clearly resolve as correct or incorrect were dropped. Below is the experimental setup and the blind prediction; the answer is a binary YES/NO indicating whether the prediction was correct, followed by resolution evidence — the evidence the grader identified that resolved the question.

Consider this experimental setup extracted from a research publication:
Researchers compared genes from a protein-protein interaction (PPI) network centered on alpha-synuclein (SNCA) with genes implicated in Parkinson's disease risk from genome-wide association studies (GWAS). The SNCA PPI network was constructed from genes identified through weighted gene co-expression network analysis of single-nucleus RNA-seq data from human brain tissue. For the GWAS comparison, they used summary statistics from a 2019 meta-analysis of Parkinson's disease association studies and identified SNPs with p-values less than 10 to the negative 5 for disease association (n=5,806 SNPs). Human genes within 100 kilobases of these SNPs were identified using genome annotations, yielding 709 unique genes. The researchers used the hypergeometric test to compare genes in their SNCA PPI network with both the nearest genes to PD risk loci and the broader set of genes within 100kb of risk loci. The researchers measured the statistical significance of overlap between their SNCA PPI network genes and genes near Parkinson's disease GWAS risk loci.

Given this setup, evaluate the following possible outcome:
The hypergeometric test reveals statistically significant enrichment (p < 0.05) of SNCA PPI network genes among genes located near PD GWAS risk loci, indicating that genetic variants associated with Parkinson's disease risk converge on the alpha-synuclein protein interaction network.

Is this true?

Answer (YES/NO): YES